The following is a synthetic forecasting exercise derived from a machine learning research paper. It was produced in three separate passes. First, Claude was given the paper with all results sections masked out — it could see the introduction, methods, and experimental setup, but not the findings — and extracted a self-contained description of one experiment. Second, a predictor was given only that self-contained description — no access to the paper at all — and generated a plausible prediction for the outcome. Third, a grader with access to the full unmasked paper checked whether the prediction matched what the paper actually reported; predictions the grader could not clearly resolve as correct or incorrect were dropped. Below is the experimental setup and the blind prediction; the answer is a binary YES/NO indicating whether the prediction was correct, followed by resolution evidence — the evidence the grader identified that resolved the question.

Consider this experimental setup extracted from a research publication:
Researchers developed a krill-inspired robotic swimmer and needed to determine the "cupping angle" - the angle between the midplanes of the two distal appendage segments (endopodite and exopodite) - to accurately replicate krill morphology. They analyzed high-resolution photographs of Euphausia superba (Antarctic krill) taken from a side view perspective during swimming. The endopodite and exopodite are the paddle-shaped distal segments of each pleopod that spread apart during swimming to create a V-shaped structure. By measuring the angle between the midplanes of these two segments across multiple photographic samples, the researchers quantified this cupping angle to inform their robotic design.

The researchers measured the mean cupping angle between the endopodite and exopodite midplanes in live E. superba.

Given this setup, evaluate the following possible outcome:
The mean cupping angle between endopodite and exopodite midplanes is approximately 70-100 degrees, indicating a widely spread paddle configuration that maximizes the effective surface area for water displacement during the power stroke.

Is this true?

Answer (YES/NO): NO